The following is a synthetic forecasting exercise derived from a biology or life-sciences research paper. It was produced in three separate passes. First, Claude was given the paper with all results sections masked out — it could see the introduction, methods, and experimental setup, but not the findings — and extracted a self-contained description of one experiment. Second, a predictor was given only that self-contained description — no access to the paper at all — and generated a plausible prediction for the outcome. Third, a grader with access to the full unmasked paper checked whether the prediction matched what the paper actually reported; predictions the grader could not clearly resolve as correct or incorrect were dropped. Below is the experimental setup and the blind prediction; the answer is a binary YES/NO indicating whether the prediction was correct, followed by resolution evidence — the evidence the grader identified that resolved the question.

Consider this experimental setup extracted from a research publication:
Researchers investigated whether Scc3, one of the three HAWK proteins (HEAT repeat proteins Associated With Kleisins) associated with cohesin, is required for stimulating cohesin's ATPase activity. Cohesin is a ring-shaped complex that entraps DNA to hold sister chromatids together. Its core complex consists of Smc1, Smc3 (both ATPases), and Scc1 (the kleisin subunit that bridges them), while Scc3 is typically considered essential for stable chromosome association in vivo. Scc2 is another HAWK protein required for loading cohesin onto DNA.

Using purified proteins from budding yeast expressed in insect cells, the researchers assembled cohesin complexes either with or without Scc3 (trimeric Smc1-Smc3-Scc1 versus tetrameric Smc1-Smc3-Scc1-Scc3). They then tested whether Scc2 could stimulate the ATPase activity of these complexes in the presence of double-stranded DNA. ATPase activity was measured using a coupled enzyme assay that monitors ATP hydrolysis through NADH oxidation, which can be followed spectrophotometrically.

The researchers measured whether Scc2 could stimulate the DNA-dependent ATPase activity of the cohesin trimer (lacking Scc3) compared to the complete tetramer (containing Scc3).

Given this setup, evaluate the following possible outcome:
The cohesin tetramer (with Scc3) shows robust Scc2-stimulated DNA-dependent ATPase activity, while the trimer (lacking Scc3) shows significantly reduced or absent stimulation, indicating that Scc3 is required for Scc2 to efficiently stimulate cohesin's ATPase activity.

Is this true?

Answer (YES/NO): NO